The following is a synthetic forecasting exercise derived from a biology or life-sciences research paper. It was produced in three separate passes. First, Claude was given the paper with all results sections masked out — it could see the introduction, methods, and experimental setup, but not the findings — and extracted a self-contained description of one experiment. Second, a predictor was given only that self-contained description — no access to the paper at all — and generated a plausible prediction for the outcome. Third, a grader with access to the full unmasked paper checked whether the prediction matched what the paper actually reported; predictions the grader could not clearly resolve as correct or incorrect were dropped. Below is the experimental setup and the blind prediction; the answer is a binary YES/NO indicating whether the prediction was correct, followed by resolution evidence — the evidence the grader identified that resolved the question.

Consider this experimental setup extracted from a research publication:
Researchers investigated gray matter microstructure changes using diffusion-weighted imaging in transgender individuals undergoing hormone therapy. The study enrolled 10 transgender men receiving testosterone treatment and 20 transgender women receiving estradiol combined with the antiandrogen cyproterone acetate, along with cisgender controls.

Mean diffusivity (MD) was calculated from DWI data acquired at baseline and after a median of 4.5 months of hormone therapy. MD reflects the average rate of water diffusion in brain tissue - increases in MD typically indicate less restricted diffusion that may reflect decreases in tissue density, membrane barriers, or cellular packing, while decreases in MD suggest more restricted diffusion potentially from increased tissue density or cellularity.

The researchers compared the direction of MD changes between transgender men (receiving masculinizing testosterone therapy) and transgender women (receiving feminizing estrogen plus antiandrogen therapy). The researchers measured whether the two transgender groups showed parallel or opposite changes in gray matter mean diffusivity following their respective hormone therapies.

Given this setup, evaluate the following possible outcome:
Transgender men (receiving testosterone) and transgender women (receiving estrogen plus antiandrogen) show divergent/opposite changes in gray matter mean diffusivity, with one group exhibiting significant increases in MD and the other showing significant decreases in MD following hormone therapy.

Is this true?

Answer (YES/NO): YES